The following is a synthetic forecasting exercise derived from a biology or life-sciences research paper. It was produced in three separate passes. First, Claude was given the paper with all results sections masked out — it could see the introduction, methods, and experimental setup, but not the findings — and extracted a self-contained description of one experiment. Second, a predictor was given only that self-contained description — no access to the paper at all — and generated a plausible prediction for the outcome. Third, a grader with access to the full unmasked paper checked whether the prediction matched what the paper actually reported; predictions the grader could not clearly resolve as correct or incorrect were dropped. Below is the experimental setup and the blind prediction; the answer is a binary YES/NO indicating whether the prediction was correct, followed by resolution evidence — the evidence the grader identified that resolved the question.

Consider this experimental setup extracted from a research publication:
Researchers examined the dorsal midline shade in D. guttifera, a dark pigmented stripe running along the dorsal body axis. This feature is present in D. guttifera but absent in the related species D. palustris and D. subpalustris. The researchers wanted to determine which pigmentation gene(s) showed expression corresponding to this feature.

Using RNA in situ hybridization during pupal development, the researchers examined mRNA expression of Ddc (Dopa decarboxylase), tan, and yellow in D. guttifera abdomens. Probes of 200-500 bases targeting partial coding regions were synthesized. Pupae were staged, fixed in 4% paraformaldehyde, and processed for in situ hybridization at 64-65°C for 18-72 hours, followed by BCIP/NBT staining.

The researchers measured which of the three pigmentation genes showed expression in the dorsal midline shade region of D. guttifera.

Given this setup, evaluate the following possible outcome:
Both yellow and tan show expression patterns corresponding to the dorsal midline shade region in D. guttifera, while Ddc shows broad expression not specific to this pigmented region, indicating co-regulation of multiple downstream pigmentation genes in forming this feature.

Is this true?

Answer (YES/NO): NO